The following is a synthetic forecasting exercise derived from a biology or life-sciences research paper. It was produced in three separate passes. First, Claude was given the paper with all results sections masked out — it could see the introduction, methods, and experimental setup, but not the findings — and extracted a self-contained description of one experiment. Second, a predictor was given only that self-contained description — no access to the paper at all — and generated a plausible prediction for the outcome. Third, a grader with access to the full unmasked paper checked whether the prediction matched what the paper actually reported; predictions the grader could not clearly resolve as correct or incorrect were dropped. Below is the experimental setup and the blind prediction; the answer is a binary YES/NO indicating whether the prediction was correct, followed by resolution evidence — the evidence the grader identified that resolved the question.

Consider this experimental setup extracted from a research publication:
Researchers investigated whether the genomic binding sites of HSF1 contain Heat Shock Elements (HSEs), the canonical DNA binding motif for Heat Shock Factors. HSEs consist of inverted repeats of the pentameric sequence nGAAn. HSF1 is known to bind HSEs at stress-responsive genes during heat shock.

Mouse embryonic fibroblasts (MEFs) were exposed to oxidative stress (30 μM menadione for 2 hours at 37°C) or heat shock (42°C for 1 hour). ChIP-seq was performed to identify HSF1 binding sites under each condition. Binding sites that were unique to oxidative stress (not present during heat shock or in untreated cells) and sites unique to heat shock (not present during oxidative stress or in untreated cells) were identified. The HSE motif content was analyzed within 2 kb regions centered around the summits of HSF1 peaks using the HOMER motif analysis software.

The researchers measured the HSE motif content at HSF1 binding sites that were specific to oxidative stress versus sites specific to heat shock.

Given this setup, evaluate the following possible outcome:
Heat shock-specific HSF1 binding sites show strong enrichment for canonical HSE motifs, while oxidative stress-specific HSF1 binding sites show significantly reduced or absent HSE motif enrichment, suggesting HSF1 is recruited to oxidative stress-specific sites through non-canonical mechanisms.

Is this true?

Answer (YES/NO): NO